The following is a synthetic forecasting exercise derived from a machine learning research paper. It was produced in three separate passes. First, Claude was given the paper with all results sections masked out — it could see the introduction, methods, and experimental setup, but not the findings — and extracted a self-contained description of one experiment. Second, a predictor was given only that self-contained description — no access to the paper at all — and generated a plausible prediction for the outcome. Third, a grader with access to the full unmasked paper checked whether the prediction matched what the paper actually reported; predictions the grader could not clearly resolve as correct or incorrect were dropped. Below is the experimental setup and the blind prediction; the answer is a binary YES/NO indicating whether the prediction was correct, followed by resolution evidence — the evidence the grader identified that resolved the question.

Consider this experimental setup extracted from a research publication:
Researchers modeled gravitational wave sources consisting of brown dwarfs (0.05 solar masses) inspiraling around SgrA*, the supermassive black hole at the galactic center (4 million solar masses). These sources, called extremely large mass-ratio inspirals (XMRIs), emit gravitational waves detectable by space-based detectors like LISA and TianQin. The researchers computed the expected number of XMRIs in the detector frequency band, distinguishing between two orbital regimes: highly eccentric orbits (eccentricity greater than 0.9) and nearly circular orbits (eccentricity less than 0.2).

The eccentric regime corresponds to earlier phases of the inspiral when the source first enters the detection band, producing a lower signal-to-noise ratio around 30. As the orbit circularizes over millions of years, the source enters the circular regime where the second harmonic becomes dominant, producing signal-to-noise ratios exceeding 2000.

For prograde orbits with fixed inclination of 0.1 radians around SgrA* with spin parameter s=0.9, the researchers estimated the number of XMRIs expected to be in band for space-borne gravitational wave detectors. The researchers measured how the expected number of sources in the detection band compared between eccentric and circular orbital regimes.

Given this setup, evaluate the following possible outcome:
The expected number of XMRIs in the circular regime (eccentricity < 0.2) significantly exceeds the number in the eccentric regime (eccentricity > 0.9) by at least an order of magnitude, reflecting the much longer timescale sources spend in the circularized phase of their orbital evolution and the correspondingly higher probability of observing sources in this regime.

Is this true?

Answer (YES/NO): NO